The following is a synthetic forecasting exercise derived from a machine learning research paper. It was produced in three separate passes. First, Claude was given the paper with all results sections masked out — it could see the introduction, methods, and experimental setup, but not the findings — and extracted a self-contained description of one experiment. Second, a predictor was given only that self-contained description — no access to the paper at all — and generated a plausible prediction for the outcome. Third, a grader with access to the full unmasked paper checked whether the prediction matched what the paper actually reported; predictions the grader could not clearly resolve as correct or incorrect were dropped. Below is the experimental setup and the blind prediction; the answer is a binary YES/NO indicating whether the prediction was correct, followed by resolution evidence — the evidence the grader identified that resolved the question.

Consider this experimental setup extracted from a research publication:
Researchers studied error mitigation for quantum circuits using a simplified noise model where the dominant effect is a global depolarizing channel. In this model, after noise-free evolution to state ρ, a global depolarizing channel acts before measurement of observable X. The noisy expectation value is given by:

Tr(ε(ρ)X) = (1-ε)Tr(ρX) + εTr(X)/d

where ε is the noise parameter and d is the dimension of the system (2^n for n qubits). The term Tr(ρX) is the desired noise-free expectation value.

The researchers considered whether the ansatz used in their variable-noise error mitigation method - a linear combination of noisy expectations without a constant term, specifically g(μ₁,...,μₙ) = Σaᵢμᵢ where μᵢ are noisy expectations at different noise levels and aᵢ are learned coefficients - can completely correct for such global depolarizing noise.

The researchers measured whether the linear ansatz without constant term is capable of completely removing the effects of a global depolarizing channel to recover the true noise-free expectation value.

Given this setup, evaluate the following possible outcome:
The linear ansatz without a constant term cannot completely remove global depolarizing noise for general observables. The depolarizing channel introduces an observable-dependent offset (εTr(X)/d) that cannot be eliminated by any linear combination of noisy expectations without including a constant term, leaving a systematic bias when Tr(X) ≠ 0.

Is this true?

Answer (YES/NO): NO